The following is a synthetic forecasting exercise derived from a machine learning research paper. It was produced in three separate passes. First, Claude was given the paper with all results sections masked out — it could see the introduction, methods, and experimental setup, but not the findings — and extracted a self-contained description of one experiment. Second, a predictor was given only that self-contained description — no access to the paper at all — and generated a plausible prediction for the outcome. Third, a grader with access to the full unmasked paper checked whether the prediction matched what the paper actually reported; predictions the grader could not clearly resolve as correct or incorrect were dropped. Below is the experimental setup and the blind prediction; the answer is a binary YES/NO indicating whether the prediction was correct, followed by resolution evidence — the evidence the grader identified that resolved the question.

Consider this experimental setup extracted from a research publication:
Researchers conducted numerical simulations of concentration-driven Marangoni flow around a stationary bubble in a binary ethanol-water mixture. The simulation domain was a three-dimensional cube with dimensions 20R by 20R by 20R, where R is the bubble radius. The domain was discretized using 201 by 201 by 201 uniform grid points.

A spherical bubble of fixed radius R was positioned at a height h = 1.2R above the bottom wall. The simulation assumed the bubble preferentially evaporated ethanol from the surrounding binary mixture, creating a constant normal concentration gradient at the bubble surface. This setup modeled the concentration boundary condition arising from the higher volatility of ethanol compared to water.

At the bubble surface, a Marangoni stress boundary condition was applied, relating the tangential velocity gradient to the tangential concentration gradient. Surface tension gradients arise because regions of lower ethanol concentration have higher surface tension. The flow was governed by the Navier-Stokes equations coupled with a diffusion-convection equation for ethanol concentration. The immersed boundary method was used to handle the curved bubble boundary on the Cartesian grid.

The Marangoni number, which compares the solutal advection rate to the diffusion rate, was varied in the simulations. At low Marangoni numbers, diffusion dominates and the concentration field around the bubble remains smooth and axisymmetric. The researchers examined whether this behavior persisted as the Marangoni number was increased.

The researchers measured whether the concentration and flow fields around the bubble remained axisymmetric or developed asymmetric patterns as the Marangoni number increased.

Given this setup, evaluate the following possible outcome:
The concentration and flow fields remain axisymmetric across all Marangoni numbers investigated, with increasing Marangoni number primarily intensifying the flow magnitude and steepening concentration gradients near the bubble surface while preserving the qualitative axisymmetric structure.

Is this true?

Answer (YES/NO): NO